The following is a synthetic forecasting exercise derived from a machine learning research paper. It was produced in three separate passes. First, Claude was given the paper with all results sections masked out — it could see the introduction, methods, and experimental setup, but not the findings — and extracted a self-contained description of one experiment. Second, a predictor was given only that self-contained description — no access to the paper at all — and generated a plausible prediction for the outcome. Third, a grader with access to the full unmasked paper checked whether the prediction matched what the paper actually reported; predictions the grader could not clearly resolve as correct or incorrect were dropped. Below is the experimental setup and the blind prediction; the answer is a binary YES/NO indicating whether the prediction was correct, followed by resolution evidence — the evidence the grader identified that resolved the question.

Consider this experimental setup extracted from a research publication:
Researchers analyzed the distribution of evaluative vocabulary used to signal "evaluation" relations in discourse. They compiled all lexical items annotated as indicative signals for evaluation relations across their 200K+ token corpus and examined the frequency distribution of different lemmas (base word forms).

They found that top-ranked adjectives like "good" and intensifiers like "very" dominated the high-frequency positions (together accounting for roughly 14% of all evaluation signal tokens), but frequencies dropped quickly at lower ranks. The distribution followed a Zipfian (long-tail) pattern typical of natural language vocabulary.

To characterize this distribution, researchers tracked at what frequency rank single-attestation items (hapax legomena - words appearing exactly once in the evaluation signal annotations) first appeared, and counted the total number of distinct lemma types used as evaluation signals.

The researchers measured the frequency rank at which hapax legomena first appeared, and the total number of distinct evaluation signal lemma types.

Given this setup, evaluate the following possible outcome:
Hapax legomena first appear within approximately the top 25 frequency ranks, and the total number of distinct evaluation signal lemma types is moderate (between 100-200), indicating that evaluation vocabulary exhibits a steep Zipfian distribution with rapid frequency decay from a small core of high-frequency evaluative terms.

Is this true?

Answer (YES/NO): NO